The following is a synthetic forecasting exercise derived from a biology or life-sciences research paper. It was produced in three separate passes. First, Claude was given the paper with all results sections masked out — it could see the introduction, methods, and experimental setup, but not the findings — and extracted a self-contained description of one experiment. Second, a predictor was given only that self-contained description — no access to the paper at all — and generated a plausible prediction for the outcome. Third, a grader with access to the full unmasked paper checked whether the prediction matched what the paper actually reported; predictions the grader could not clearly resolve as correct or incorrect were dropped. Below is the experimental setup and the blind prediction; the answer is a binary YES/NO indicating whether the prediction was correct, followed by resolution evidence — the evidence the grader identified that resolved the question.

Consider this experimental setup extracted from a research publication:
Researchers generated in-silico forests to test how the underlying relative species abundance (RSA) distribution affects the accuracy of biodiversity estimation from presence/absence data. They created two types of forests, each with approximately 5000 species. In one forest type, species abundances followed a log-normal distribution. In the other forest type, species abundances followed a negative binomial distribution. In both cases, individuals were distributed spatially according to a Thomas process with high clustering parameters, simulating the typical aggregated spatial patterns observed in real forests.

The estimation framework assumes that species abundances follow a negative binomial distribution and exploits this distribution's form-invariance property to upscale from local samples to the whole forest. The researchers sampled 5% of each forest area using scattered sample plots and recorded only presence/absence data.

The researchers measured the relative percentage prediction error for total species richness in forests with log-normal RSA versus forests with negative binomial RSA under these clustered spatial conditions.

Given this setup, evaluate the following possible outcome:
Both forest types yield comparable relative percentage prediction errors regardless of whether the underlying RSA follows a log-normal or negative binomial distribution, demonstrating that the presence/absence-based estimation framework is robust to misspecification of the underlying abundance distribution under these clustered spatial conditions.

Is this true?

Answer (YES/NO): NO